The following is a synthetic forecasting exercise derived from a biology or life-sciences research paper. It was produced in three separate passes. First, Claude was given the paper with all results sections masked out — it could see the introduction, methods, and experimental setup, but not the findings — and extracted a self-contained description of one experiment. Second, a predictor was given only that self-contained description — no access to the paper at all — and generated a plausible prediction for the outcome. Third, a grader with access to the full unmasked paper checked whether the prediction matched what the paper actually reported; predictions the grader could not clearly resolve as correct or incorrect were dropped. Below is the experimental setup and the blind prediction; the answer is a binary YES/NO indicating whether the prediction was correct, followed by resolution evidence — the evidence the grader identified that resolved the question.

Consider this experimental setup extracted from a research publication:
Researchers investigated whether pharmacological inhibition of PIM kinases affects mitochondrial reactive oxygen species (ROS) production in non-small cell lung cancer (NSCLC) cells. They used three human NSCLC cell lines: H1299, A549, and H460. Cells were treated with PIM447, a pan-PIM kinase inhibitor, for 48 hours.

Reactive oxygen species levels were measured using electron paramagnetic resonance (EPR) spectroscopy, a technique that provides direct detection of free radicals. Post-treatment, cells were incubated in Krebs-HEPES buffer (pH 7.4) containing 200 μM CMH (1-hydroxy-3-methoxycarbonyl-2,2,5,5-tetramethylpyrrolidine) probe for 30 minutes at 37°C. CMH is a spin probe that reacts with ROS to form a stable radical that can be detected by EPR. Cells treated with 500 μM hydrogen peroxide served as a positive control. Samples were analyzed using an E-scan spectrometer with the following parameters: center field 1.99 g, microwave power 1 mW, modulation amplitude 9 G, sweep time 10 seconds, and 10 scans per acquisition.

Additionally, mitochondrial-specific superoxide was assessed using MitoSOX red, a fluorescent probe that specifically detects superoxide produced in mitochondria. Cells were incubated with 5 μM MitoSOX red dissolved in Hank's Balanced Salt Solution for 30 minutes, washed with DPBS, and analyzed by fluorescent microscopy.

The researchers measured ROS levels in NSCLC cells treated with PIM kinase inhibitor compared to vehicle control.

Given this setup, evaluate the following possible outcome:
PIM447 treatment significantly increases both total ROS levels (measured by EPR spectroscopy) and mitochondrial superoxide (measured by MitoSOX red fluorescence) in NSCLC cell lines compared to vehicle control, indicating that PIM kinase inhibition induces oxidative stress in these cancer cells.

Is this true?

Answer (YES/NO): YES